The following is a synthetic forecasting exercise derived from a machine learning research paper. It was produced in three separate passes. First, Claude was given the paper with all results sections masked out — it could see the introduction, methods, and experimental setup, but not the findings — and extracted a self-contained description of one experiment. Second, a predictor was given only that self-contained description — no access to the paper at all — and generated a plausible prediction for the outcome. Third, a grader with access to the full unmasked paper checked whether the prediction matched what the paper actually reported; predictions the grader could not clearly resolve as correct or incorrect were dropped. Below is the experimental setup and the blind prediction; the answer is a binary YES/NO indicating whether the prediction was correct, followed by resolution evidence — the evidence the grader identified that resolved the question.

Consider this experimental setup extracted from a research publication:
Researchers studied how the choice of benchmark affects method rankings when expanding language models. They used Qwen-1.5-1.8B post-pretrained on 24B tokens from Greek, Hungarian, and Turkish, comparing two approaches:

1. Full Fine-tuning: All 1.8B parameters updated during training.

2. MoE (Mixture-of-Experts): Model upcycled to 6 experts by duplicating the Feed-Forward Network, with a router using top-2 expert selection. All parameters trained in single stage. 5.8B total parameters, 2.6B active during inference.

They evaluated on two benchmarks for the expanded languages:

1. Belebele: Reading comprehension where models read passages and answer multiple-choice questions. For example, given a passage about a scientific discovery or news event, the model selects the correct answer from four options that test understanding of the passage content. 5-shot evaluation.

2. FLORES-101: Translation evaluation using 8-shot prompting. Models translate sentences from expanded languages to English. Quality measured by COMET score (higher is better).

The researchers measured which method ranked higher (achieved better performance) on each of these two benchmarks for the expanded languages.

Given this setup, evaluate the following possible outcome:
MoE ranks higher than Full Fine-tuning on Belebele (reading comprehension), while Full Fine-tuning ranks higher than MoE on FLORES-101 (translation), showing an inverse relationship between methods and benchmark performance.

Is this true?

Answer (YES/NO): NO